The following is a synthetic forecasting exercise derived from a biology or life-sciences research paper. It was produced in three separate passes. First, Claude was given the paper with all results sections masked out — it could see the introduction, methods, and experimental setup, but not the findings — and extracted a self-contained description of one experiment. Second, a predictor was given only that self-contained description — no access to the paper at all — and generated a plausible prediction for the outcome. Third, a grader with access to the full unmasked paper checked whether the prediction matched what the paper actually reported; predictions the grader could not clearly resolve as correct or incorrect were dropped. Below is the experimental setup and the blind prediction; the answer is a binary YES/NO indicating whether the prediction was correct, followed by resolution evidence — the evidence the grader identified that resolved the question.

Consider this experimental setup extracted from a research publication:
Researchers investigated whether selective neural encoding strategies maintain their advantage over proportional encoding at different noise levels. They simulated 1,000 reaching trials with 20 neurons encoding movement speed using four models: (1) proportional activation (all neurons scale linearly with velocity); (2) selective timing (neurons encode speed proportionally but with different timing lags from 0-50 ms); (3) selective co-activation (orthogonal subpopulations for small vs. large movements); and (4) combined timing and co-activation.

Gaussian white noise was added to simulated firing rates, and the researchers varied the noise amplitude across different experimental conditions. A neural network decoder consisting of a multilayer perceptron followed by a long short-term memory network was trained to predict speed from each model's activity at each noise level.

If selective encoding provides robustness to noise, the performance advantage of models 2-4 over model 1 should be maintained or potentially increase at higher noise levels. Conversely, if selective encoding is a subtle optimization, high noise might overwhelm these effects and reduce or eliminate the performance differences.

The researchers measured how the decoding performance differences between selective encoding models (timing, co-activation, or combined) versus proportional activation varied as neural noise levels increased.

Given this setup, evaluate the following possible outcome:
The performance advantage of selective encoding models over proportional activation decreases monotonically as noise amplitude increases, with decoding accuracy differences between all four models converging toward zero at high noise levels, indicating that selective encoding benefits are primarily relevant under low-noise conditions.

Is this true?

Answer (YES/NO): NO